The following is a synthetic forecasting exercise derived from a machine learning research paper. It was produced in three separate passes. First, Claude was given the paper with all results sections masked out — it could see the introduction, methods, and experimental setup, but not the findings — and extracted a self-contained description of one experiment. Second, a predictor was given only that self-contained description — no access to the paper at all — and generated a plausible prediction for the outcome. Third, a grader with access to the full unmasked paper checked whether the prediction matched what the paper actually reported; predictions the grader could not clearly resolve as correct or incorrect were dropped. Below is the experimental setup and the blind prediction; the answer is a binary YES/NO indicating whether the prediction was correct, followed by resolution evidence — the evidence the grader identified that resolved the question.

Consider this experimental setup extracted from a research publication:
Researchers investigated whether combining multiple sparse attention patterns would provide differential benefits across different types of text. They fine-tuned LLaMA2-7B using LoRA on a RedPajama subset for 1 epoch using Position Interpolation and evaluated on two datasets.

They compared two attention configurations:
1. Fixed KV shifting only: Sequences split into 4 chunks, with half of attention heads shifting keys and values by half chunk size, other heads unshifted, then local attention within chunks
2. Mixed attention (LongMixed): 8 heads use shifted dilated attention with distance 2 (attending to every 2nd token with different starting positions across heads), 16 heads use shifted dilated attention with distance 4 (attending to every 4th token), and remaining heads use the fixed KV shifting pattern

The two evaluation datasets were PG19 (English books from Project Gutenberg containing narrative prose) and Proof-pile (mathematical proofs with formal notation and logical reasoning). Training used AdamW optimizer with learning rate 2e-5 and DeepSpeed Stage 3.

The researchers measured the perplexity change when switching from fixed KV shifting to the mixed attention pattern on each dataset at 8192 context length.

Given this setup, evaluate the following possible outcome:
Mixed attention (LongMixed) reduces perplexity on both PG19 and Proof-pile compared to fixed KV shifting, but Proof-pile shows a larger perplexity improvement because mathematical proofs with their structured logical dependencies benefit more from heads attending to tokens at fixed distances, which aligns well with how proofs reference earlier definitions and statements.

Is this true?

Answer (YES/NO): NO